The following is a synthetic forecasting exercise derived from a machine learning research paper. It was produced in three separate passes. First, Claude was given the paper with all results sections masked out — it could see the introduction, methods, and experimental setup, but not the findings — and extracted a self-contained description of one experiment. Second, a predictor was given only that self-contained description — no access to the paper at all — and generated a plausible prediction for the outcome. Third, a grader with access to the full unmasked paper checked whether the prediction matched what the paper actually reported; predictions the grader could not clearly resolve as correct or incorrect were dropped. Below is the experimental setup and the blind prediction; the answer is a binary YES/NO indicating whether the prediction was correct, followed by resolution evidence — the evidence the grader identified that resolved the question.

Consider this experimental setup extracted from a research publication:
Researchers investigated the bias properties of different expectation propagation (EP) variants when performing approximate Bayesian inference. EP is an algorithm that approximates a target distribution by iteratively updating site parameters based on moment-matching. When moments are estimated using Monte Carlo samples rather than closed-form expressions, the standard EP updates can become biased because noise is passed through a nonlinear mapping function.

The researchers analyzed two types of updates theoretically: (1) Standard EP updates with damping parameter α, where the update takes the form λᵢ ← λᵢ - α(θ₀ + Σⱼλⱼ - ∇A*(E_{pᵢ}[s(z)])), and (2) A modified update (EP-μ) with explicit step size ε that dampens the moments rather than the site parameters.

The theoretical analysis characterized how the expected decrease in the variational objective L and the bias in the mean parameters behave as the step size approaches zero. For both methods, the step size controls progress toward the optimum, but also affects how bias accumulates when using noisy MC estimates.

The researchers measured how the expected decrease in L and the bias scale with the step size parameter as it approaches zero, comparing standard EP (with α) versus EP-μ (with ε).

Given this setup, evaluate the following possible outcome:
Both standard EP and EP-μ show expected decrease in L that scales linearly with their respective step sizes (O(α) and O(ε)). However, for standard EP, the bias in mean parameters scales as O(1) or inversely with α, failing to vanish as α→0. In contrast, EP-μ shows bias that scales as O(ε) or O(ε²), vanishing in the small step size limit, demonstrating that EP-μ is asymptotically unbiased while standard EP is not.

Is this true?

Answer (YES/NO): NO